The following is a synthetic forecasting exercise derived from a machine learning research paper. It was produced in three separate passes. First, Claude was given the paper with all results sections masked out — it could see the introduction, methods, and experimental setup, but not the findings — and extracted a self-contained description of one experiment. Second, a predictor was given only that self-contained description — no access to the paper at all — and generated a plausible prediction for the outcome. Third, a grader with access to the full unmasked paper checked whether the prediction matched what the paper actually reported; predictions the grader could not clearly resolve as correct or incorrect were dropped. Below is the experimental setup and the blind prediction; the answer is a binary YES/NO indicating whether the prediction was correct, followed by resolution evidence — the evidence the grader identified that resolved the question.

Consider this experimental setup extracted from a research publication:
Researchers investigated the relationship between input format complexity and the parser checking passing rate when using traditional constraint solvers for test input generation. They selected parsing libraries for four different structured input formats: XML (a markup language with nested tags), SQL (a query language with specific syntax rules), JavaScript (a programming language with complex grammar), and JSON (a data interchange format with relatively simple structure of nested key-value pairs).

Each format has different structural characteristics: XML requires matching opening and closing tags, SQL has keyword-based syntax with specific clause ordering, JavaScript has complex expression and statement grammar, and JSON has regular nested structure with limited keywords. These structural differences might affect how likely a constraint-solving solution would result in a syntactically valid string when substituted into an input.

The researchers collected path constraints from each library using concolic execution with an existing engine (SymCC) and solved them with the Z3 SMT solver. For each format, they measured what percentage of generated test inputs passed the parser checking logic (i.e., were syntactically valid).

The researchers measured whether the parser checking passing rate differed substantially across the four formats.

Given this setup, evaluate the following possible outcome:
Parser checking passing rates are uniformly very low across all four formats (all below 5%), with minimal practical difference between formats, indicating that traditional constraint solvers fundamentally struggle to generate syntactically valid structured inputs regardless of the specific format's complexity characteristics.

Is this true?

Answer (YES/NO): NO